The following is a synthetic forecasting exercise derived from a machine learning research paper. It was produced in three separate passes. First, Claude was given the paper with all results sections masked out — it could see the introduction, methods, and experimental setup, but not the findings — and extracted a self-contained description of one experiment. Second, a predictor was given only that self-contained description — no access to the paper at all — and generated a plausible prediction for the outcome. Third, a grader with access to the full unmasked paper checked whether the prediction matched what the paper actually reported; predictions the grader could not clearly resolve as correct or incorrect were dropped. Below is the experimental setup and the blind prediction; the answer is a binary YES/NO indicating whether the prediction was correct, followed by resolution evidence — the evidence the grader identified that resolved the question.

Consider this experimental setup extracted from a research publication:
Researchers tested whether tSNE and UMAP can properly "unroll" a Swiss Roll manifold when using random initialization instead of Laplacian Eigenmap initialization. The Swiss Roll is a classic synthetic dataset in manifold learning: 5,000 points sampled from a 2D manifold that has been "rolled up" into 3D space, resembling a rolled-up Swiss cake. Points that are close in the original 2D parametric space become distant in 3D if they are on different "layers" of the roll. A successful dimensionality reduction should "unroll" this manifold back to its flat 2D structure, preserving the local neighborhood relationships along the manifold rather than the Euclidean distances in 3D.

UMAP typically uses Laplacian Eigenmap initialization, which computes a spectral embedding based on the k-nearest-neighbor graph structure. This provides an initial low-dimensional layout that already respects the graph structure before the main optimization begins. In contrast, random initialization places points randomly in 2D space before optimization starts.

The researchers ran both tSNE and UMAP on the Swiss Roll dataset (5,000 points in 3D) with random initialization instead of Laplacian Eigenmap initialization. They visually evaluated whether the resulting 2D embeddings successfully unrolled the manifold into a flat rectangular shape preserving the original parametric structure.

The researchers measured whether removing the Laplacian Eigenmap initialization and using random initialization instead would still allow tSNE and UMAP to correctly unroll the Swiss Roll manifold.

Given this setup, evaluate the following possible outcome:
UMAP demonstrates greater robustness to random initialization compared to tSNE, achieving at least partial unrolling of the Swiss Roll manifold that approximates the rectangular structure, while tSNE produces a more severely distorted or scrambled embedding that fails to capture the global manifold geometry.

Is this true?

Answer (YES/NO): NO